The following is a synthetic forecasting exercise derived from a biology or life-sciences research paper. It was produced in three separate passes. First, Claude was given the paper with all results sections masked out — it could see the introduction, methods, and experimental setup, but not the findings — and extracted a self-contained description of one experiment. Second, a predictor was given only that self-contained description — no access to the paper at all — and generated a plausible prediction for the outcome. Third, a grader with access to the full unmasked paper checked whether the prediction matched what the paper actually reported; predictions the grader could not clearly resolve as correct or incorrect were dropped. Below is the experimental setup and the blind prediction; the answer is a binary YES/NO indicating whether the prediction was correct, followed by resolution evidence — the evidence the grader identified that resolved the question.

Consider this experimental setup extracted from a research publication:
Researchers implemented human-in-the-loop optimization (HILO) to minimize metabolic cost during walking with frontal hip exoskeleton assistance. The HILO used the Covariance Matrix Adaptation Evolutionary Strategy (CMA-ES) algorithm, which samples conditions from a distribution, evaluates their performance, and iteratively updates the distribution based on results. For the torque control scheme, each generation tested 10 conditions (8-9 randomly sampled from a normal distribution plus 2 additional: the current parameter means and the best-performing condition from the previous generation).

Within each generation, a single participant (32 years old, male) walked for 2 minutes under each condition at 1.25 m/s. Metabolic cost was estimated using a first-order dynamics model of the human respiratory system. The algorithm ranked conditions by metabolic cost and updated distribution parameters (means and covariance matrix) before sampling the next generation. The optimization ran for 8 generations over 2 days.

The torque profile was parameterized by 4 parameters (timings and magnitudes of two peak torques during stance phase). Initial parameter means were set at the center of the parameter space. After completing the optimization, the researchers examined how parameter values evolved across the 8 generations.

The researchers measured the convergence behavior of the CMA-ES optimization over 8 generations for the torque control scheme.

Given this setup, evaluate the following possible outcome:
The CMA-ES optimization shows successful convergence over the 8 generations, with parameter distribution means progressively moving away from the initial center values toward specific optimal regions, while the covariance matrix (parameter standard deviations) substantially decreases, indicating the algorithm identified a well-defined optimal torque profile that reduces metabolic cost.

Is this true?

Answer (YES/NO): NO